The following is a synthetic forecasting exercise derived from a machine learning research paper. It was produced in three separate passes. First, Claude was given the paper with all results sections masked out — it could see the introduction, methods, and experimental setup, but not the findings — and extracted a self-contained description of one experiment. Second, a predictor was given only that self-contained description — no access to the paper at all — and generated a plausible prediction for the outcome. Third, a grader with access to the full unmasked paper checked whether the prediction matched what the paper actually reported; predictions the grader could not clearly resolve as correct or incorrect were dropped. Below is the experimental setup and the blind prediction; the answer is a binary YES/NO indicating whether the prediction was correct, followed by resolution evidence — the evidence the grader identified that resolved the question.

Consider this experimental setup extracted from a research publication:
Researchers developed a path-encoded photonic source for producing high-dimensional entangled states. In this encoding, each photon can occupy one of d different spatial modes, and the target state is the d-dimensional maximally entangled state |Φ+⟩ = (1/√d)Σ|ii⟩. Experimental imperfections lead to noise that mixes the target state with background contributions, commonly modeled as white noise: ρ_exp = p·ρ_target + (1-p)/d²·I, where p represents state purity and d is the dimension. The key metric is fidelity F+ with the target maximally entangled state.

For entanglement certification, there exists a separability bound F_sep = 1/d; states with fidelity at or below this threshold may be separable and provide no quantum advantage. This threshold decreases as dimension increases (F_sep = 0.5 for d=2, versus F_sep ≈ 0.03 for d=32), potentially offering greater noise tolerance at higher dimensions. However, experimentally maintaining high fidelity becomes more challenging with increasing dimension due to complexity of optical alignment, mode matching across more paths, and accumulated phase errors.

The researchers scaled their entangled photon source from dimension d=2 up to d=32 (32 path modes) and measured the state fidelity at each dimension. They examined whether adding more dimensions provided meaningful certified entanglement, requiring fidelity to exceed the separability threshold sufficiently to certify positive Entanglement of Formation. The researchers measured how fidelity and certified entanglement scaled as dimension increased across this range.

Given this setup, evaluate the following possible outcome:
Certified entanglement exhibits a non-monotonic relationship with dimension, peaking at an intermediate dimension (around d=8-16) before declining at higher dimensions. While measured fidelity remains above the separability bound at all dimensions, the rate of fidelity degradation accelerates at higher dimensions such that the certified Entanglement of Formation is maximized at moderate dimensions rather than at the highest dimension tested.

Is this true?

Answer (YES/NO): NO